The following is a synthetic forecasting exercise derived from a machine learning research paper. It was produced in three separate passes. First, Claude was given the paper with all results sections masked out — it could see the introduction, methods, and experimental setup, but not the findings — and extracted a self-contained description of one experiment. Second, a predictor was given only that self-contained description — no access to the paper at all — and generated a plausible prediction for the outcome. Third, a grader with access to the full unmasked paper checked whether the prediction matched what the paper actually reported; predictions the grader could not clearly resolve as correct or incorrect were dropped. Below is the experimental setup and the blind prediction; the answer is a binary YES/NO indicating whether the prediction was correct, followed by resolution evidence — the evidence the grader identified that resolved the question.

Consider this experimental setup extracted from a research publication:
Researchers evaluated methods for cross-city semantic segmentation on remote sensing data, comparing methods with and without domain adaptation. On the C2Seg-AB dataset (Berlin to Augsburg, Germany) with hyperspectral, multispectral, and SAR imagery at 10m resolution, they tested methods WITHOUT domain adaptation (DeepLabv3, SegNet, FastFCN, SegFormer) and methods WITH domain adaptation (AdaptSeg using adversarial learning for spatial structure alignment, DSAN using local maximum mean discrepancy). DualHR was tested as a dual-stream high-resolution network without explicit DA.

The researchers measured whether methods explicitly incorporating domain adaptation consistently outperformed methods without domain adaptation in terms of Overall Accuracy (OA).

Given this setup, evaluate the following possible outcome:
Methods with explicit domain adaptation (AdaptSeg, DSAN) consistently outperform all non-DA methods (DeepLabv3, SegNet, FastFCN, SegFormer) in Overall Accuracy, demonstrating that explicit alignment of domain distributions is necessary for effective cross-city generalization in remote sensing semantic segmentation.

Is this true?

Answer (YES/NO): NO